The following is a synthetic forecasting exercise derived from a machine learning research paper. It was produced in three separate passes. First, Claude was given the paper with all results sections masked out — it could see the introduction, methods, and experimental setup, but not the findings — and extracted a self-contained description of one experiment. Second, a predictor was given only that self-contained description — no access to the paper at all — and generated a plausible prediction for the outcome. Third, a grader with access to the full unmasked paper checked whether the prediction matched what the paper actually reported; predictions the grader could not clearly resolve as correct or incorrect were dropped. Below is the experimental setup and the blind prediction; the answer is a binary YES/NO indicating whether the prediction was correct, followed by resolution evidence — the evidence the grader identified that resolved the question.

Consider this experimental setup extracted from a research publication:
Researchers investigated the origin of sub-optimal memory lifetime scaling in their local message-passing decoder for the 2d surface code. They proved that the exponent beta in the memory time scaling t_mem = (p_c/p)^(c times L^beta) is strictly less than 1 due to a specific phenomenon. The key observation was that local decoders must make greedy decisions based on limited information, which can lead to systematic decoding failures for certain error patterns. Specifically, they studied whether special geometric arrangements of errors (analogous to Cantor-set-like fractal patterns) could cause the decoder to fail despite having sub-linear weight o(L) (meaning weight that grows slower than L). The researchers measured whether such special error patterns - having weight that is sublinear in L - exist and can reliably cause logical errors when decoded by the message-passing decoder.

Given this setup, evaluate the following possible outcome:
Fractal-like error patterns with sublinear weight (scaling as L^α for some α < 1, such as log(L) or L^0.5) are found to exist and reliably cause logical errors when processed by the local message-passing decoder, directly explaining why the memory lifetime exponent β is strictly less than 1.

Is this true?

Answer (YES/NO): YES